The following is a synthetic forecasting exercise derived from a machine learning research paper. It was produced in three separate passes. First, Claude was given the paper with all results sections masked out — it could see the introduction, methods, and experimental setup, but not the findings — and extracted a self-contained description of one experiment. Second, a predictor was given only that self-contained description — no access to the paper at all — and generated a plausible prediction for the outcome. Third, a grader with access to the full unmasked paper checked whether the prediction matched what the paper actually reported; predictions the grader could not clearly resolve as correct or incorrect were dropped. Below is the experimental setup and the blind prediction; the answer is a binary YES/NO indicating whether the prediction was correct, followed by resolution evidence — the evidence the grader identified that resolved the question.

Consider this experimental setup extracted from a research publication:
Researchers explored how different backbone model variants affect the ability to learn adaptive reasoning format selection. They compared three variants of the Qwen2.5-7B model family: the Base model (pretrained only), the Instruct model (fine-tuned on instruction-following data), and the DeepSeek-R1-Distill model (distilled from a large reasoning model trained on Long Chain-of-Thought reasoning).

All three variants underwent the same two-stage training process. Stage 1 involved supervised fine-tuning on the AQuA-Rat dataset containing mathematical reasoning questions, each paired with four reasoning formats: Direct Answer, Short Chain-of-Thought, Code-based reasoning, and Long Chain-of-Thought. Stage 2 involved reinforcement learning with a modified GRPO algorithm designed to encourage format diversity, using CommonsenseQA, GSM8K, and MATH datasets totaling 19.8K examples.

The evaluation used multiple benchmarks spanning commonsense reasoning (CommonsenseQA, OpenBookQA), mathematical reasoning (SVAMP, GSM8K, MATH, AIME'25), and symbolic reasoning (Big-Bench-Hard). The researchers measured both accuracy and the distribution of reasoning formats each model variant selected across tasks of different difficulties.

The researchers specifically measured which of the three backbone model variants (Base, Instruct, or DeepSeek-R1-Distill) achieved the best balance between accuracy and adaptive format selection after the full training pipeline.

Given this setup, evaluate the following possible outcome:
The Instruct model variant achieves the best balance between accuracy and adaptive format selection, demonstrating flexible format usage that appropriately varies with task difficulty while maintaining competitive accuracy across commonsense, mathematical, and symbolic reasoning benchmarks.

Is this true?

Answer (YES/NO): NO